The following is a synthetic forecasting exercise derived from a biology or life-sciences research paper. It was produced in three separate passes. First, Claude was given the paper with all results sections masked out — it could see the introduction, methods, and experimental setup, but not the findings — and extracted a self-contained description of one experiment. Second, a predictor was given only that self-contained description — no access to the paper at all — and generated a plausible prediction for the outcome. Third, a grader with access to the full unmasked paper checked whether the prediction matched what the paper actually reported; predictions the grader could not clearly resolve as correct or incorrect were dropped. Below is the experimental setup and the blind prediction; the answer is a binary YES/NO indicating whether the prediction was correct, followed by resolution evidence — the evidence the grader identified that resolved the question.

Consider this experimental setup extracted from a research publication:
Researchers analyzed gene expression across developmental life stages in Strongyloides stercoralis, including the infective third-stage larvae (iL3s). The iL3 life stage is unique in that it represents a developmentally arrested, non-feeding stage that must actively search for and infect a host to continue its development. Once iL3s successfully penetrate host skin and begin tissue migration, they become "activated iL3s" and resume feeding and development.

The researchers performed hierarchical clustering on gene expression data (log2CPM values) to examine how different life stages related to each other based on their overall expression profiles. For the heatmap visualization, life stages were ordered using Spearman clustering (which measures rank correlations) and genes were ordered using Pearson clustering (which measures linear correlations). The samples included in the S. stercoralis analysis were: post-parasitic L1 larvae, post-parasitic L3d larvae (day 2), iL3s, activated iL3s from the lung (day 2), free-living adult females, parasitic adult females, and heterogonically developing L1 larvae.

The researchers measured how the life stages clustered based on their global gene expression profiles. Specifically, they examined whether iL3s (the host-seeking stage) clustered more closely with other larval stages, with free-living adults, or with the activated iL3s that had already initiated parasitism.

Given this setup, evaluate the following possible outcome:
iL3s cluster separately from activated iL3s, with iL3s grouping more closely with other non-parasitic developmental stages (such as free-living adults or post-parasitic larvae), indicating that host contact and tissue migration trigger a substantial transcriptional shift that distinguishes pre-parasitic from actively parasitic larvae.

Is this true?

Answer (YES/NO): NO